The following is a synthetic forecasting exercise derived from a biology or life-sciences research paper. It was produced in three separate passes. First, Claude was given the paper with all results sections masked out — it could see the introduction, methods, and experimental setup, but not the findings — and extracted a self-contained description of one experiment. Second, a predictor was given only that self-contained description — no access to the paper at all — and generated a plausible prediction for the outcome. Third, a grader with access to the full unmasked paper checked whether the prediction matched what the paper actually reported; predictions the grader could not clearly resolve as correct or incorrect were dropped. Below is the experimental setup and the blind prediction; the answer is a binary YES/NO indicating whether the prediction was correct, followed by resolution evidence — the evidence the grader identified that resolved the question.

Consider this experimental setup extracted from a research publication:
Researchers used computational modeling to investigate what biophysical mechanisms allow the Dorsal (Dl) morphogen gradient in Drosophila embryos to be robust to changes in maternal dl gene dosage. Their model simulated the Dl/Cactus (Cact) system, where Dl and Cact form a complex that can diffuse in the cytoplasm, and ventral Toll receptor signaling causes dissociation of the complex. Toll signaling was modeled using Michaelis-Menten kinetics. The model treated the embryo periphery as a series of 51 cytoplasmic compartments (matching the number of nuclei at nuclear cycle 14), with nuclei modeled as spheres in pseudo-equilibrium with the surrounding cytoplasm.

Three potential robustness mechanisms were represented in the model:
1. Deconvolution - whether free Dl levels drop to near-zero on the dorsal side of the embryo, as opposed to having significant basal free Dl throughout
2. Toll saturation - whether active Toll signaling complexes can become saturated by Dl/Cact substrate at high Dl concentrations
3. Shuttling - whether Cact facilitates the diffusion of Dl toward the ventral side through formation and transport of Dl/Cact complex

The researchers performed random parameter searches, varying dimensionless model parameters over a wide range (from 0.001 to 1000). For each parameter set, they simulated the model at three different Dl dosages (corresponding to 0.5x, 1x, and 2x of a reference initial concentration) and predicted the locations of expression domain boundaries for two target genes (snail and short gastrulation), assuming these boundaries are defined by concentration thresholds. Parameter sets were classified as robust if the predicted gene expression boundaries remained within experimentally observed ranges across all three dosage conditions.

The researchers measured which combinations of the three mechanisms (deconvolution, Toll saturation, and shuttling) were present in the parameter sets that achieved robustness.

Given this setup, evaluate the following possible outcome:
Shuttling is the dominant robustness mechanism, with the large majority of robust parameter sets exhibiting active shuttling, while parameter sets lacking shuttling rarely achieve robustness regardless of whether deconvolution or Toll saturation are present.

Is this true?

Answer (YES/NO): NO